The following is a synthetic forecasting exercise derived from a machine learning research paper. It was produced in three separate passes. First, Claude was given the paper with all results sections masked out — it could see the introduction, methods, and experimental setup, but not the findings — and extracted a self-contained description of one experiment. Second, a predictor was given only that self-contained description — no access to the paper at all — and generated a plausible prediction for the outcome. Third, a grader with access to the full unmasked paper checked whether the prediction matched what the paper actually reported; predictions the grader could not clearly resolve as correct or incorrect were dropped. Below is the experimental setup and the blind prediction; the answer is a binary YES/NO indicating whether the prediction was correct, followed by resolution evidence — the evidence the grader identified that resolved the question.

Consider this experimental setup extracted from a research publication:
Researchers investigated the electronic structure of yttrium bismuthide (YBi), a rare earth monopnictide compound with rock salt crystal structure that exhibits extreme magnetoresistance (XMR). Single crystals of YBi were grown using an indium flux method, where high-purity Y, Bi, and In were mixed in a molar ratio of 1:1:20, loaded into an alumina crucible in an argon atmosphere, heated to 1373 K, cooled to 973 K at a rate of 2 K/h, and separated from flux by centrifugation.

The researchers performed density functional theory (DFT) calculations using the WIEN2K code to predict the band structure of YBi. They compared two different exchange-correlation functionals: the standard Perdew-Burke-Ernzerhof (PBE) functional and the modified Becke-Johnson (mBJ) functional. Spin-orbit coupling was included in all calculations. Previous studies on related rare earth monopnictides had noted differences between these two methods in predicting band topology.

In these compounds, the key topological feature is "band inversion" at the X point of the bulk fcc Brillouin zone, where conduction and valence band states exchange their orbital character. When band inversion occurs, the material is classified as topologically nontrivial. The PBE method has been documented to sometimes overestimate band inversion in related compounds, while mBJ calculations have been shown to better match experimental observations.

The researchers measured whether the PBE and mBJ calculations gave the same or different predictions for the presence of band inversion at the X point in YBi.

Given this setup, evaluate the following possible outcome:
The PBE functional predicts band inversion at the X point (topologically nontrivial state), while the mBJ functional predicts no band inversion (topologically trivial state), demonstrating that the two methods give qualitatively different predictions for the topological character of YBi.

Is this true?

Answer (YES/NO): YES